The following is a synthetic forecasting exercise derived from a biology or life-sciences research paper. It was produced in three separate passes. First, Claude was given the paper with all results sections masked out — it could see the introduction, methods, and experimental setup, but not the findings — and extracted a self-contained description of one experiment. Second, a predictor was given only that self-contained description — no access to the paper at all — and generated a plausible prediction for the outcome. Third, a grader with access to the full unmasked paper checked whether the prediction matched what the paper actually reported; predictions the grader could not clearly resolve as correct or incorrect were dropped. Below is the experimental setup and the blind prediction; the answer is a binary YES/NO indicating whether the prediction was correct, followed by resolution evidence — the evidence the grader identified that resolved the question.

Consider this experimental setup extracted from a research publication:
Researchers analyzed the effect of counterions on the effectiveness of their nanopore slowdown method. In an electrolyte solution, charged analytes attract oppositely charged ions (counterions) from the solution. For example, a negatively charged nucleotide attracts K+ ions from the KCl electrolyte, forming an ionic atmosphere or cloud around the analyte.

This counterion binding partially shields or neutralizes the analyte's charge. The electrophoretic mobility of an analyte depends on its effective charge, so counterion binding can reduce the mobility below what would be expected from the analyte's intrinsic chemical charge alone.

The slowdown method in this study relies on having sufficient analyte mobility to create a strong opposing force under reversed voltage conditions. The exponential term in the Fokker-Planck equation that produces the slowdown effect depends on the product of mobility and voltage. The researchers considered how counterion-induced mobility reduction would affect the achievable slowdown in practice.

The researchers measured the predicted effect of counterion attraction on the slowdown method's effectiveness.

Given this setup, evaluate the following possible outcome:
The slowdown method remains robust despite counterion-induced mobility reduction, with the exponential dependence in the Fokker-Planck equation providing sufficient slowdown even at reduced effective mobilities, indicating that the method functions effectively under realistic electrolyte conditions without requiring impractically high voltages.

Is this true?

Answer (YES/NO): NO